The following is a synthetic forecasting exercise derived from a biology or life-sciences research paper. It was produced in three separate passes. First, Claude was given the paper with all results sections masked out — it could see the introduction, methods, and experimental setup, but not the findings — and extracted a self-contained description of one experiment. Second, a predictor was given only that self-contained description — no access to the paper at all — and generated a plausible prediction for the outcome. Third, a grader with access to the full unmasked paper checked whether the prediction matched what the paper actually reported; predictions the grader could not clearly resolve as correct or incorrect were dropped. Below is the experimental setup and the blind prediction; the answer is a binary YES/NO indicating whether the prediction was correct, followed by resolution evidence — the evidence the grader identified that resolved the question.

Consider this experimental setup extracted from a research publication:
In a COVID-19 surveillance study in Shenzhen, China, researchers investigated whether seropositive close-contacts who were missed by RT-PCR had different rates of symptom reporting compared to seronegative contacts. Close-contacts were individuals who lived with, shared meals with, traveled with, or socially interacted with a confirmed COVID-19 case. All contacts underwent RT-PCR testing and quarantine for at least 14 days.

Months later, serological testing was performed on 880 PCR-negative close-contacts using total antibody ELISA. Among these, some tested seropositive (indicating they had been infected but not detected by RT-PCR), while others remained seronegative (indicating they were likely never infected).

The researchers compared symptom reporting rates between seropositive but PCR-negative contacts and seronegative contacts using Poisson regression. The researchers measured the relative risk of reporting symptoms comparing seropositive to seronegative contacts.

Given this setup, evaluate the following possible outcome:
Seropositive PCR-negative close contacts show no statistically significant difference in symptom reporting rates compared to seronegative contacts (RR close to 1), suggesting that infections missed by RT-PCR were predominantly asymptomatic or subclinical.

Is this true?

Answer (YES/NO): NO